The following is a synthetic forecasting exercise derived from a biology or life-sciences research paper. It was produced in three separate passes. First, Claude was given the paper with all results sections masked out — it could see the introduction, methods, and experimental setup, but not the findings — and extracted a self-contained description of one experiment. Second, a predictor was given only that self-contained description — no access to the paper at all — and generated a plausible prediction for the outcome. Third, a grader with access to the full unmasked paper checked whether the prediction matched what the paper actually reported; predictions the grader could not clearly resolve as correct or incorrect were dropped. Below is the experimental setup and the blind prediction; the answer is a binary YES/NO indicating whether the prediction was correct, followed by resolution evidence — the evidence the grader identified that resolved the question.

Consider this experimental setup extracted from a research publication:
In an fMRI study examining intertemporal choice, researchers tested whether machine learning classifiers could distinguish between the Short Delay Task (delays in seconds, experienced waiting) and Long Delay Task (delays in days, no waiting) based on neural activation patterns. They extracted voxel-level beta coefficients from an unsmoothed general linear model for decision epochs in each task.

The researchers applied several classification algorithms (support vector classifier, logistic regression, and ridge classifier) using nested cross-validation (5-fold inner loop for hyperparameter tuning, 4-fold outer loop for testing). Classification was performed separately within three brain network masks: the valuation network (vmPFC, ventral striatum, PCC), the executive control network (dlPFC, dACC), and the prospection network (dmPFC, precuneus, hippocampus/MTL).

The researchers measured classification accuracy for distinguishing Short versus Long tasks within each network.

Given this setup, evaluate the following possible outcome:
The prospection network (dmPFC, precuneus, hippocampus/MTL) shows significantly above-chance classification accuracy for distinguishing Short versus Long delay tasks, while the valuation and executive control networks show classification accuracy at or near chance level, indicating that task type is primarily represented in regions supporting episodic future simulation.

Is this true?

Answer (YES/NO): NO